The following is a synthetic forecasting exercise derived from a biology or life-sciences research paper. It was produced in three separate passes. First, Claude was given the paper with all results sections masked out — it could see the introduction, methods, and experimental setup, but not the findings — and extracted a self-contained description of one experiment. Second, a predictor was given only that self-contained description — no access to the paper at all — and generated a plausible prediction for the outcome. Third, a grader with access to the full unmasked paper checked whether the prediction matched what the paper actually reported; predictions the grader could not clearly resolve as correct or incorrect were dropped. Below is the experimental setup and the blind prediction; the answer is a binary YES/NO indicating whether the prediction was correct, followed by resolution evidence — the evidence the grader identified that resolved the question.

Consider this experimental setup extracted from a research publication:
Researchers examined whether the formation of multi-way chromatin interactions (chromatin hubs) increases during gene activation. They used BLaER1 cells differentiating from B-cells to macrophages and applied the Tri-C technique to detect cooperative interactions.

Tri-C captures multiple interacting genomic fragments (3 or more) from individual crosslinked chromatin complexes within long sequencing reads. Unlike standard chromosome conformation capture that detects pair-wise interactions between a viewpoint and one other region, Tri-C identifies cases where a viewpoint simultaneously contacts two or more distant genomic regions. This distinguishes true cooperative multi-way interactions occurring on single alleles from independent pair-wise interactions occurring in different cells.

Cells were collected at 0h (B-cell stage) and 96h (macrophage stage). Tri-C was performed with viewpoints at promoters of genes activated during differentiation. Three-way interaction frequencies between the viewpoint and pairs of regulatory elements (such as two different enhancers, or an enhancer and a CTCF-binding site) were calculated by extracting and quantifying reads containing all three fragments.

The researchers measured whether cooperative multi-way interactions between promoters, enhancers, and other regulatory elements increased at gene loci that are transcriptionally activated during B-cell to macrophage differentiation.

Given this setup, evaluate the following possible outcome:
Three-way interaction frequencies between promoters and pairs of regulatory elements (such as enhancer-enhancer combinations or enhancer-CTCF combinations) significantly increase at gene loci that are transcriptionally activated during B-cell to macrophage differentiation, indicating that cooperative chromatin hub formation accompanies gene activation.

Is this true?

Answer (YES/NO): YES